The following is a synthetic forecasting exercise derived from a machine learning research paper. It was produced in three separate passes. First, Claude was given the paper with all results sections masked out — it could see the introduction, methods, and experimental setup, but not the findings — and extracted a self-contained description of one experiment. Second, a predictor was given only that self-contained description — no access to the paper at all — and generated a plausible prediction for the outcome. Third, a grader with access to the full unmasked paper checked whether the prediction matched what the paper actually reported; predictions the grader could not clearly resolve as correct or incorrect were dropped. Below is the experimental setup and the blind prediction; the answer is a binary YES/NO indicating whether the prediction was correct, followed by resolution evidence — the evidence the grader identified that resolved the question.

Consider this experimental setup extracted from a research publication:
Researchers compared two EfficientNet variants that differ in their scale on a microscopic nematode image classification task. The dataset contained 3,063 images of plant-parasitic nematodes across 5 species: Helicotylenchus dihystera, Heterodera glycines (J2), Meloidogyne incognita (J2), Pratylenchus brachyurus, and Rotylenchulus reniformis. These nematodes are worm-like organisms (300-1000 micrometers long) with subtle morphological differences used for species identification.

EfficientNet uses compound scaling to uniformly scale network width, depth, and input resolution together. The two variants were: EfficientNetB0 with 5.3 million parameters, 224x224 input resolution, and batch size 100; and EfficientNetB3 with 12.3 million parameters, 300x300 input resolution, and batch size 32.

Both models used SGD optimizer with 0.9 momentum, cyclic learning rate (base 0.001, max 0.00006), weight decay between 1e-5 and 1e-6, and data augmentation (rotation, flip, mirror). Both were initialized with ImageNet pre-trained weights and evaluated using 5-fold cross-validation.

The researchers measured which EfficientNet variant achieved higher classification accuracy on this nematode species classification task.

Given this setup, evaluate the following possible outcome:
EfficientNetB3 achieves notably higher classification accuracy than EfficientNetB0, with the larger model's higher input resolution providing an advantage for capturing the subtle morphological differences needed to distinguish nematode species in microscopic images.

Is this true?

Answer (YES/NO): NO